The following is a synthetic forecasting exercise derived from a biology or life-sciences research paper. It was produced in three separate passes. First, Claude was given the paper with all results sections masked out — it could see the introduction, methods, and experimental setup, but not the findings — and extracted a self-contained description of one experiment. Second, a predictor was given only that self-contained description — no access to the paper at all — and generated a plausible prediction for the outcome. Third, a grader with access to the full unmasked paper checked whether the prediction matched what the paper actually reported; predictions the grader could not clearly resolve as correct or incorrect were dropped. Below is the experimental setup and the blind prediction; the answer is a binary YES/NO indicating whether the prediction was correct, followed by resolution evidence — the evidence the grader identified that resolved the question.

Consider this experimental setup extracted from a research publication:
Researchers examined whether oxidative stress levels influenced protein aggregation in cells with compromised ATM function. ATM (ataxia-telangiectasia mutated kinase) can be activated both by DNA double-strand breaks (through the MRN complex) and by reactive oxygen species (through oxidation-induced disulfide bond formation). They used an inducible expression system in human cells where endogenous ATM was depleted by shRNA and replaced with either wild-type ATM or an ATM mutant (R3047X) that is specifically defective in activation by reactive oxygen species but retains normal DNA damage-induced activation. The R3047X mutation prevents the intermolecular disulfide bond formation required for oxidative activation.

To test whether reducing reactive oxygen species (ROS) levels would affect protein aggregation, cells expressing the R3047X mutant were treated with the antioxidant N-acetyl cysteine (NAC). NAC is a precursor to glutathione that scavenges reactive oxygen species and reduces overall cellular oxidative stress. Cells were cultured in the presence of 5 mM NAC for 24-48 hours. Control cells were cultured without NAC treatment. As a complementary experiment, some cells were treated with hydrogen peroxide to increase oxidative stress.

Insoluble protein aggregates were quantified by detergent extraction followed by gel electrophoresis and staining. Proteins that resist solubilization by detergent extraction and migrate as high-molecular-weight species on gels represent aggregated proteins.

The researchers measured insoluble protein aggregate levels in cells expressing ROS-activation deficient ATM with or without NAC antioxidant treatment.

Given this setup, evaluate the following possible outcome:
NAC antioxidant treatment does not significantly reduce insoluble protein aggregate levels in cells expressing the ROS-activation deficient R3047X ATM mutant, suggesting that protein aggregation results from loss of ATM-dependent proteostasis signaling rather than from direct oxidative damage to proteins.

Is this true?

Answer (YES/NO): NO